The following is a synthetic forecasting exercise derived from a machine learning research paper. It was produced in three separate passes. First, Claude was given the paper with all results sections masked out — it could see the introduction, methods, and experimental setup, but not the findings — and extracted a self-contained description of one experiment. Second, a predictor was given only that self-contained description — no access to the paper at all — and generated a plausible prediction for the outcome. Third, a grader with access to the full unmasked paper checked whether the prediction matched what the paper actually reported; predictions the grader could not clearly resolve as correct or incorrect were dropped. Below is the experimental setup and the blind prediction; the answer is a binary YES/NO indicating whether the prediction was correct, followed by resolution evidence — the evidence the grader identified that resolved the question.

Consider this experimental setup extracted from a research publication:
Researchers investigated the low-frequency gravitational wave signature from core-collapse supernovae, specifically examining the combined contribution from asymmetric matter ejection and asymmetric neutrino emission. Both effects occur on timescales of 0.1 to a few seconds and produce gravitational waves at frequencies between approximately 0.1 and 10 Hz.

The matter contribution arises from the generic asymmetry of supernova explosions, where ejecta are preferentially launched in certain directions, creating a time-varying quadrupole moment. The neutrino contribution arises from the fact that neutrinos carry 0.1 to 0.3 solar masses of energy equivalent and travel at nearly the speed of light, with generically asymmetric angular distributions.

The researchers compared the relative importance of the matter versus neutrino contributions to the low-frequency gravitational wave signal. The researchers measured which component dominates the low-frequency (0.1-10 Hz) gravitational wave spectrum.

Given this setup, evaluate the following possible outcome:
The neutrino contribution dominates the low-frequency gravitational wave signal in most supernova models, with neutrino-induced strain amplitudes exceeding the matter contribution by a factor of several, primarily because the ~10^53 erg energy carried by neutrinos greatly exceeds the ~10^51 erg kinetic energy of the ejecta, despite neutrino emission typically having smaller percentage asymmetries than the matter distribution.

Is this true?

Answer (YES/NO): NO